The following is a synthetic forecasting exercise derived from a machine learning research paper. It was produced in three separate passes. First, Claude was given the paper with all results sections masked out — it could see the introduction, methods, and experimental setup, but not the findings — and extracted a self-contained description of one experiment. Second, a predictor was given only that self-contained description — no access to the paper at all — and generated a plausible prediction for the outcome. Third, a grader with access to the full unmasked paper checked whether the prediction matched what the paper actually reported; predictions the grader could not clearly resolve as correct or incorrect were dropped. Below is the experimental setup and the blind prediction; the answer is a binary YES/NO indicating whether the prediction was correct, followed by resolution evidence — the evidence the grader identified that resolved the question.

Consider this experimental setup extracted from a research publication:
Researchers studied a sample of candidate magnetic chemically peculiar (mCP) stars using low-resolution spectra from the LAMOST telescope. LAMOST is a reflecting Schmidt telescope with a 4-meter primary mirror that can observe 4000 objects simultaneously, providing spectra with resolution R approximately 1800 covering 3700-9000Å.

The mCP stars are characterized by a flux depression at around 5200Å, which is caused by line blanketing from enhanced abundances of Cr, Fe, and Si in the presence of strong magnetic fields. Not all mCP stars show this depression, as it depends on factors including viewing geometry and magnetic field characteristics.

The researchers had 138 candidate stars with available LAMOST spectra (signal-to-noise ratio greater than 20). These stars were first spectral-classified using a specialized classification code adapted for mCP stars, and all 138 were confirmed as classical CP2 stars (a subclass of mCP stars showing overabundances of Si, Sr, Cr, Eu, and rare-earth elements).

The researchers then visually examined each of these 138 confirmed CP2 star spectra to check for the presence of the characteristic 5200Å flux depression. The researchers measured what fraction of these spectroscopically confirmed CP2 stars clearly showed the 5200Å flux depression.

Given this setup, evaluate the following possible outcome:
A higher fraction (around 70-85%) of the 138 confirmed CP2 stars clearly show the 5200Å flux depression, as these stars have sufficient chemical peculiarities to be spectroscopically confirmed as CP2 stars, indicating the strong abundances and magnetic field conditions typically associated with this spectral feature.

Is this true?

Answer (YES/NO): NO